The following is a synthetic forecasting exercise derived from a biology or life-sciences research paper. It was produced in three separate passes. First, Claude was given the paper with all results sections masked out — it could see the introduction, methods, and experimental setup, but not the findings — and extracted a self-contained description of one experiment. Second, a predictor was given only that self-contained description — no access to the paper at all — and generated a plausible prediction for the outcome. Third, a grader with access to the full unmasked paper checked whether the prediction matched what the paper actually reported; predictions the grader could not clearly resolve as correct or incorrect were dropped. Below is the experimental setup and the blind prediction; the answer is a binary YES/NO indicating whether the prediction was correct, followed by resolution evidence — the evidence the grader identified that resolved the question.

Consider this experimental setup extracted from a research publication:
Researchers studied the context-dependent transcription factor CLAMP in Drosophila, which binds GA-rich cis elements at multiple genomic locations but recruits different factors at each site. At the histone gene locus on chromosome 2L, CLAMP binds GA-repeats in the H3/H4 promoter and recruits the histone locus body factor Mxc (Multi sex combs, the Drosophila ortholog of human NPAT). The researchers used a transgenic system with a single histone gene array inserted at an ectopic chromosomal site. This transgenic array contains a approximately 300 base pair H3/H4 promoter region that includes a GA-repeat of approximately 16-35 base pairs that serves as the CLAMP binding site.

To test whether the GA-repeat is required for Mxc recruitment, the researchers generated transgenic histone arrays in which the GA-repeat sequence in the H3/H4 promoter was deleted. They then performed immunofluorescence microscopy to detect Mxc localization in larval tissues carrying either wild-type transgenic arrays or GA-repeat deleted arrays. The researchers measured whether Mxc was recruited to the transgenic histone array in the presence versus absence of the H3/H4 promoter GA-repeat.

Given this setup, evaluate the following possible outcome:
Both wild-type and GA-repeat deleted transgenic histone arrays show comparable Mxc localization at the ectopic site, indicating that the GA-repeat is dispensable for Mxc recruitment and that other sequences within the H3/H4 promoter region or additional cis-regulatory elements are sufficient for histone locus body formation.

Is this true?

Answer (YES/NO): NO